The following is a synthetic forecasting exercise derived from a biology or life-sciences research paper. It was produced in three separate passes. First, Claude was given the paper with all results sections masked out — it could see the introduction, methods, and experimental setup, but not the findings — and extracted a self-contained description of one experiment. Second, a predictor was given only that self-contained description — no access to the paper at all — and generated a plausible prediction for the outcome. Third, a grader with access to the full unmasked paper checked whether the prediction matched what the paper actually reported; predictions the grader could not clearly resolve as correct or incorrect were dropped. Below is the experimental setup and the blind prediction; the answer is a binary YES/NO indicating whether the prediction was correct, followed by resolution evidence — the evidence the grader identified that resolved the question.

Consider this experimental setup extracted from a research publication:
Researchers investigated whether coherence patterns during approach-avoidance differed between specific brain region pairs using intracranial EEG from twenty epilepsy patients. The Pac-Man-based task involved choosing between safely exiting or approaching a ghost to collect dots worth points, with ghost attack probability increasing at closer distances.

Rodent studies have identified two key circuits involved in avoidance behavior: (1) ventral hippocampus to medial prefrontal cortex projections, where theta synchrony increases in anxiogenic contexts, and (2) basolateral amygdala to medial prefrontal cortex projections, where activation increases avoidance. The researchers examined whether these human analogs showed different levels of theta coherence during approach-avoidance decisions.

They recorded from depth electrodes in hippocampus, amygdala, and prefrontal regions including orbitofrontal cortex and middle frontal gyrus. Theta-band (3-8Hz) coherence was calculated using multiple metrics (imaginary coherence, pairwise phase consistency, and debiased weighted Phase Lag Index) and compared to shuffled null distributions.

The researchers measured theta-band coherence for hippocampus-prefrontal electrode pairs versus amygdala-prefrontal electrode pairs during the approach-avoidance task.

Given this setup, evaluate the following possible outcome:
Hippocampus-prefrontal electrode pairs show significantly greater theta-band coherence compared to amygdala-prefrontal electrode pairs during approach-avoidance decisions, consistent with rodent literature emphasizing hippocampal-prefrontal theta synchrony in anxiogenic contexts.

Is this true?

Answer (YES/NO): NO